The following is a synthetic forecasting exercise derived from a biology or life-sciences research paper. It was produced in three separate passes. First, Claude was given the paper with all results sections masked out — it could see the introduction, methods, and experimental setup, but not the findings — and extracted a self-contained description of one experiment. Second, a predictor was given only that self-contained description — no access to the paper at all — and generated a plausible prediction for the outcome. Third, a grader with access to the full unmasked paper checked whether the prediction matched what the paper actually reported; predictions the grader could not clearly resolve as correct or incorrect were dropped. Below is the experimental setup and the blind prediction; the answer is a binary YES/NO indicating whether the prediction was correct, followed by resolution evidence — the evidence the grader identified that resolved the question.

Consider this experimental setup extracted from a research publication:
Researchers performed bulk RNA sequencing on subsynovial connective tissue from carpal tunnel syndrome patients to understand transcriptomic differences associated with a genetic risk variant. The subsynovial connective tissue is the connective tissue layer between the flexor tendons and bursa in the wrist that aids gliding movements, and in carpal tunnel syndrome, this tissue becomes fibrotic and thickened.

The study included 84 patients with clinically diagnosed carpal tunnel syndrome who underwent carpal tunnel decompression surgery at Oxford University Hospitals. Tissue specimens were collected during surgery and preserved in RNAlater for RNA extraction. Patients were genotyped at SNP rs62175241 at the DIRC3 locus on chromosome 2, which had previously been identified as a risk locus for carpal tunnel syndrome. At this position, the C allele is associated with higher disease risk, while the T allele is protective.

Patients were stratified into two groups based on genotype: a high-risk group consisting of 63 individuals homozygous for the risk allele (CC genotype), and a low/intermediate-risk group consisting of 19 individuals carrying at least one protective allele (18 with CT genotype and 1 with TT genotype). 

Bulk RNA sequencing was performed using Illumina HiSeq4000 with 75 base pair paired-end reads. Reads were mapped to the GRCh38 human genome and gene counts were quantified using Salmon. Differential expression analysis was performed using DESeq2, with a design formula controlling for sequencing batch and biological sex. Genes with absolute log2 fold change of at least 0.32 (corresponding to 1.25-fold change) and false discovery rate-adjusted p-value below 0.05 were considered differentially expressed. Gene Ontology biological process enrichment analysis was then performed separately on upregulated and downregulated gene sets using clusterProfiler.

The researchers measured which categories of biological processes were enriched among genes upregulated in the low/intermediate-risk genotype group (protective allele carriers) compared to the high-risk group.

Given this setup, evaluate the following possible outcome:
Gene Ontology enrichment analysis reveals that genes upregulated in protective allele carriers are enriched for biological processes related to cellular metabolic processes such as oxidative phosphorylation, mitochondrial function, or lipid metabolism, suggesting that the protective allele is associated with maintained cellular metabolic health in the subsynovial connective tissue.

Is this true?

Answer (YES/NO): NO